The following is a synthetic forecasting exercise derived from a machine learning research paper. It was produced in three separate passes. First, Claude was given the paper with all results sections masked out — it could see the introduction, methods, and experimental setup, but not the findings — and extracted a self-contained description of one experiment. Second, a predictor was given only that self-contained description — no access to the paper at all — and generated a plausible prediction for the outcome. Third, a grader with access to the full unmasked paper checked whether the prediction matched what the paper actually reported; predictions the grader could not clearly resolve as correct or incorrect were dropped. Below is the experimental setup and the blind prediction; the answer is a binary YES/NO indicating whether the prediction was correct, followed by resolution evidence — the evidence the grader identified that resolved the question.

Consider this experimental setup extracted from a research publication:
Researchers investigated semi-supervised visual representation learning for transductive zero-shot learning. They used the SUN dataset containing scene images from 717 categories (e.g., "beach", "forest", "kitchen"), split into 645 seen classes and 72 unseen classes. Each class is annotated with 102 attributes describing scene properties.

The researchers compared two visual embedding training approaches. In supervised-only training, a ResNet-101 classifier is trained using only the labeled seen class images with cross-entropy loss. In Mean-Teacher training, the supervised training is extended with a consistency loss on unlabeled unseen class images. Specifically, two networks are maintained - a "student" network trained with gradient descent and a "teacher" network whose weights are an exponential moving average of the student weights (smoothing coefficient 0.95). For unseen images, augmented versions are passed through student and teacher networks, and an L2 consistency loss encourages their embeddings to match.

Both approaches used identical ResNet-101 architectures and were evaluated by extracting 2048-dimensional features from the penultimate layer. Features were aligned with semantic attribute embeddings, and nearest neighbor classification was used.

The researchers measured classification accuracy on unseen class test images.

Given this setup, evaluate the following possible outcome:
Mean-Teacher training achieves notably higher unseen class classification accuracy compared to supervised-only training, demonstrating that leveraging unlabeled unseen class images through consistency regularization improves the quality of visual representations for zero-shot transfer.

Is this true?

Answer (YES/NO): YES